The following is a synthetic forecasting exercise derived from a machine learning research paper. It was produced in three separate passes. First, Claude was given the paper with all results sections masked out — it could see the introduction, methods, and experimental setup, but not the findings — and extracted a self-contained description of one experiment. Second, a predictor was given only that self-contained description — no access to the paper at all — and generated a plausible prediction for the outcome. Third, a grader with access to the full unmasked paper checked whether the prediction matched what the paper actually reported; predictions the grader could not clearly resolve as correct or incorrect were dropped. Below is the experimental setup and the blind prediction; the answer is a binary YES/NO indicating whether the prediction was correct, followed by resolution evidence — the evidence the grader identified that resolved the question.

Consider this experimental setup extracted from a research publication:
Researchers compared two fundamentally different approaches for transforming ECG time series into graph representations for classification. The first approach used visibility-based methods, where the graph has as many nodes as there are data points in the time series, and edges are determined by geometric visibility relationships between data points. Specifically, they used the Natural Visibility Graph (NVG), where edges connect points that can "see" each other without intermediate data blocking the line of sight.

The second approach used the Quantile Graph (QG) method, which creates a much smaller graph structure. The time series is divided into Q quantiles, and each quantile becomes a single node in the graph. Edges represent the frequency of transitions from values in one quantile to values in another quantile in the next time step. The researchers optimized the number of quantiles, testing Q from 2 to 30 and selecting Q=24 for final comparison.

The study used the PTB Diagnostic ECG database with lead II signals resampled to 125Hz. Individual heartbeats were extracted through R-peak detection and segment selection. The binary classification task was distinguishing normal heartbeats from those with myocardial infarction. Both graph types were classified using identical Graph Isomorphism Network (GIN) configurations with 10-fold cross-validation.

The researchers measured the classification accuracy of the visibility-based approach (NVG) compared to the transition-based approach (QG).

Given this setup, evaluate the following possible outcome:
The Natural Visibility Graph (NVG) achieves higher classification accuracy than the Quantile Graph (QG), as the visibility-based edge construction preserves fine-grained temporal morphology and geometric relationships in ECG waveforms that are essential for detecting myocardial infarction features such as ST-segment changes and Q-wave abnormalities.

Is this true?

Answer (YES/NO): YES